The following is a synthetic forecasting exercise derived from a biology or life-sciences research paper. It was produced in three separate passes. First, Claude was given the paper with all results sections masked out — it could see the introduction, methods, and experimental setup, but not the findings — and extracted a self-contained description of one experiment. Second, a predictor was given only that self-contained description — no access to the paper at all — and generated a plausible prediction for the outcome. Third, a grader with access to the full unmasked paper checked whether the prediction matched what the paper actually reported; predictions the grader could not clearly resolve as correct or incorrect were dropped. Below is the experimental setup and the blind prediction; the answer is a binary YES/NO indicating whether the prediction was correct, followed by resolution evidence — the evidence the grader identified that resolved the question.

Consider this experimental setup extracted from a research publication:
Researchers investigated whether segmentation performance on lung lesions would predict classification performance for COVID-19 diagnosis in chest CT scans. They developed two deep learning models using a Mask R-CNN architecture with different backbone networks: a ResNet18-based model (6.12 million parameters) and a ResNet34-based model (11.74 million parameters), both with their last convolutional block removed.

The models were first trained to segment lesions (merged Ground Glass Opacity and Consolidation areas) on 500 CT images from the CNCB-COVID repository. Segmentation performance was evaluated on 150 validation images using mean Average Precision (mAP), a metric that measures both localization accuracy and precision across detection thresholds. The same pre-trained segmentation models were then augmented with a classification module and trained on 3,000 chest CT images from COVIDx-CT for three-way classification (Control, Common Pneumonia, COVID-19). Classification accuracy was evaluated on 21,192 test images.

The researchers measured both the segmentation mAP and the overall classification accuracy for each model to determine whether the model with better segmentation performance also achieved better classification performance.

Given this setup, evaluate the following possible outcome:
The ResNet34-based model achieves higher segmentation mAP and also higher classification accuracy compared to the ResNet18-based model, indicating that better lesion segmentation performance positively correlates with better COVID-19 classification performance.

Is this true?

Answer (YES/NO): NO